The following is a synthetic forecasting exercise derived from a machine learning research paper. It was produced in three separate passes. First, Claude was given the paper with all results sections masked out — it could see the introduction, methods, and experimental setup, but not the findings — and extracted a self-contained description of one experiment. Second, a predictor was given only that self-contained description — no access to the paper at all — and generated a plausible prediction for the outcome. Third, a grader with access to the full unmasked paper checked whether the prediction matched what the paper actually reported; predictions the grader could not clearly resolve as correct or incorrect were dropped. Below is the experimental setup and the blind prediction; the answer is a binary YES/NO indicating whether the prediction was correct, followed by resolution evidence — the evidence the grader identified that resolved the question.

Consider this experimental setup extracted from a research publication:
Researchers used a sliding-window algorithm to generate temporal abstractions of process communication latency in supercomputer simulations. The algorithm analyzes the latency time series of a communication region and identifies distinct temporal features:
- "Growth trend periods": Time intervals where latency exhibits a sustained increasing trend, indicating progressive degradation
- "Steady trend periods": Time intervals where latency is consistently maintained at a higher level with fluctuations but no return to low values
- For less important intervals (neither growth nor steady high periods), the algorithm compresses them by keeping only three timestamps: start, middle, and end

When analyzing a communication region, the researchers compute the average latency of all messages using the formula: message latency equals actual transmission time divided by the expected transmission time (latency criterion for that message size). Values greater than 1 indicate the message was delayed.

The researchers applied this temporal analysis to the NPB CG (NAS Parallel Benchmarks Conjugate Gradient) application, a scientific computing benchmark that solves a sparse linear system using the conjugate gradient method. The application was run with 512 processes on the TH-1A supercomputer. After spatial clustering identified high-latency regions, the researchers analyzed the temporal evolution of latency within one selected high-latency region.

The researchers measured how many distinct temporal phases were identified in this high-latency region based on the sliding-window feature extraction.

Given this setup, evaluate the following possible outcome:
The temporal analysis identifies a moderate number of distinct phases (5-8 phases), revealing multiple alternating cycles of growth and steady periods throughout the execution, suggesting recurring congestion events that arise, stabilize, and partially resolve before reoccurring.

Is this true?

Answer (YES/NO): NO